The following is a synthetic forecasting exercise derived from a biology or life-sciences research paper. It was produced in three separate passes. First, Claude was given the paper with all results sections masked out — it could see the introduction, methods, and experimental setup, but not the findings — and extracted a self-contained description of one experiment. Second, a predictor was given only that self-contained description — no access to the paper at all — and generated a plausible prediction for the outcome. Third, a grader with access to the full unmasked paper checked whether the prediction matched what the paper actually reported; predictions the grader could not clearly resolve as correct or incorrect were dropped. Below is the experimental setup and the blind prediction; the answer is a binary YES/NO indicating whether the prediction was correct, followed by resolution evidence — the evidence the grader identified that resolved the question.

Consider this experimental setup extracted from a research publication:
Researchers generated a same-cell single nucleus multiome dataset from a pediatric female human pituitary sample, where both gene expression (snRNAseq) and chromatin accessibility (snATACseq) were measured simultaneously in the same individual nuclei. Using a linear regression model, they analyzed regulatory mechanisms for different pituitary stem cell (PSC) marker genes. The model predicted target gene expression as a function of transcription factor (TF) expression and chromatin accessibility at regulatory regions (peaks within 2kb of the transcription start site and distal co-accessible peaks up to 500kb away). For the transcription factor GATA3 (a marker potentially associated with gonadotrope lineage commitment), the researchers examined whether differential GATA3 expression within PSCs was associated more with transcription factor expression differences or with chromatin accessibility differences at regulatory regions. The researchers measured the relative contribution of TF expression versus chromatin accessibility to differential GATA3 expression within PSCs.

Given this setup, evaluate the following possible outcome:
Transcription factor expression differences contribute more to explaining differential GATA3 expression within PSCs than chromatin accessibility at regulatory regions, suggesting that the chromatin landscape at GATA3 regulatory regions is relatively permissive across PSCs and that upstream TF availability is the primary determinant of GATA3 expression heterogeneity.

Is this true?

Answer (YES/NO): NO